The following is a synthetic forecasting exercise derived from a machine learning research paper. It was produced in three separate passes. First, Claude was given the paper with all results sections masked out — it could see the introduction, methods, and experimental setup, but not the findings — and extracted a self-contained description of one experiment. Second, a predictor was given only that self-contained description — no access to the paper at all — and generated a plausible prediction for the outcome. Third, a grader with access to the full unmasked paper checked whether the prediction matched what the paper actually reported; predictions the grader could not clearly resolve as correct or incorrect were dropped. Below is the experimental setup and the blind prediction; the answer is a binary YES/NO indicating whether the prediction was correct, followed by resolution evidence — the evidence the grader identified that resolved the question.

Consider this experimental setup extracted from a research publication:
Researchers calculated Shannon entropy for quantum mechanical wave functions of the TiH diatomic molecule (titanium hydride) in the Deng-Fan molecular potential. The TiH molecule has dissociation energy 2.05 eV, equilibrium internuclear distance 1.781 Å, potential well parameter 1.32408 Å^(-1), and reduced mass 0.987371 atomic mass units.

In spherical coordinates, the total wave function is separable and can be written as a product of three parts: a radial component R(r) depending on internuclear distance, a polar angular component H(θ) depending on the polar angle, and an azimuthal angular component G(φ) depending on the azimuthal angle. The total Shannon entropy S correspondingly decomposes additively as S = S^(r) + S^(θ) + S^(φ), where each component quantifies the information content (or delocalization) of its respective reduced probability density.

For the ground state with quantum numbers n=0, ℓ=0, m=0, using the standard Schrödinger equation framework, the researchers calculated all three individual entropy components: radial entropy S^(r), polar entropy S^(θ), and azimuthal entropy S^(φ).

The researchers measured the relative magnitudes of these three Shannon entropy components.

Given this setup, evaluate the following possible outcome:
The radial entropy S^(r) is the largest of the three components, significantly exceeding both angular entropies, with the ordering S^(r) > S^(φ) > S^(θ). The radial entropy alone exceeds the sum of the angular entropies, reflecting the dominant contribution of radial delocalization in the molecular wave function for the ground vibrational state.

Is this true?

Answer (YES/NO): NO